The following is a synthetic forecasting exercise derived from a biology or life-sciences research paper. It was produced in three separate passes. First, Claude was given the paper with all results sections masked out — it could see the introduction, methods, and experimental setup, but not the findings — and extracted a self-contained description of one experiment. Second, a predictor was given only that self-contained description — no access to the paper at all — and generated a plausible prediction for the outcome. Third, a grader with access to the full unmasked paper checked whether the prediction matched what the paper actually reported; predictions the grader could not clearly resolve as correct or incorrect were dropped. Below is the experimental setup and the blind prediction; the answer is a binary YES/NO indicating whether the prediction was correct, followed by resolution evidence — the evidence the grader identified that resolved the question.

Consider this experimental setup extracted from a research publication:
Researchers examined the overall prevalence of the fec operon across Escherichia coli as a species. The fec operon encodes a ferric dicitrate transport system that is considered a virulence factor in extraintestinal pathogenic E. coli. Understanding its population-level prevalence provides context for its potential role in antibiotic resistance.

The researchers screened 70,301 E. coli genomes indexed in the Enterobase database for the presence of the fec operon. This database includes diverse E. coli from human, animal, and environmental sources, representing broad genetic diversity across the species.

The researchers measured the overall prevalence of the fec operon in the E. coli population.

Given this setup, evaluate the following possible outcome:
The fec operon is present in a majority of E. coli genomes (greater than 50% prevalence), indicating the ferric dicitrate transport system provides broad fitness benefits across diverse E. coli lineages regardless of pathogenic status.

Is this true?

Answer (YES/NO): NO